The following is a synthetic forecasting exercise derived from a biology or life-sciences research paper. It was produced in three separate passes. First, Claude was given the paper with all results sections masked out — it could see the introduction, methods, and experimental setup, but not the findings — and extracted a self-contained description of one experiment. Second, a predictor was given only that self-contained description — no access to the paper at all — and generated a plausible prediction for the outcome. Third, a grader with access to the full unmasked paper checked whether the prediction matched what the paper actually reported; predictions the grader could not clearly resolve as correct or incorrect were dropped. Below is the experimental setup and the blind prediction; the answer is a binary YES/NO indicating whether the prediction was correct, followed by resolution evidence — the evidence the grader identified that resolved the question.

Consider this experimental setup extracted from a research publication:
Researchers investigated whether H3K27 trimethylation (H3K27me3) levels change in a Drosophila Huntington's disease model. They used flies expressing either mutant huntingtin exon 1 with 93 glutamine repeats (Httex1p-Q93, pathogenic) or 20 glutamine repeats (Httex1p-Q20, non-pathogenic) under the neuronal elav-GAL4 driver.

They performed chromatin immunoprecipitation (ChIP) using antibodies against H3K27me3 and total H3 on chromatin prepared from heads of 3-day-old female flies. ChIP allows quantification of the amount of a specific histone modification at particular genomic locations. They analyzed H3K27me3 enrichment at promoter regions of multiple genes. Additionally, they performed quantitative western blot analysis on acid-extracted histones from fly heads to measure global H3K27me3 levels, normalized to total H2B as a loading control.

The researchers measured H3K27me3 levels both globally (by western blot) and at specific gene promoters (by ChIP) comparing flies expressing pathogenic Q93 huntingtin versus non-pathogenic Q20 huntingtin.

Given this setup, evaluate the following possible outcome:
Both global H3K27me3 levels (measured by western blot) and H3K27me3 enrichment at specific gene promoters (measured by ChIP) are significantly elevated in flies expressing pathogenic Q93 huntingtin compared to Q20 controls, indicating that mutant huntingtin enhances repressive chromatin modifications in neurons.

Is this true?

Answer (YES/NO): NO